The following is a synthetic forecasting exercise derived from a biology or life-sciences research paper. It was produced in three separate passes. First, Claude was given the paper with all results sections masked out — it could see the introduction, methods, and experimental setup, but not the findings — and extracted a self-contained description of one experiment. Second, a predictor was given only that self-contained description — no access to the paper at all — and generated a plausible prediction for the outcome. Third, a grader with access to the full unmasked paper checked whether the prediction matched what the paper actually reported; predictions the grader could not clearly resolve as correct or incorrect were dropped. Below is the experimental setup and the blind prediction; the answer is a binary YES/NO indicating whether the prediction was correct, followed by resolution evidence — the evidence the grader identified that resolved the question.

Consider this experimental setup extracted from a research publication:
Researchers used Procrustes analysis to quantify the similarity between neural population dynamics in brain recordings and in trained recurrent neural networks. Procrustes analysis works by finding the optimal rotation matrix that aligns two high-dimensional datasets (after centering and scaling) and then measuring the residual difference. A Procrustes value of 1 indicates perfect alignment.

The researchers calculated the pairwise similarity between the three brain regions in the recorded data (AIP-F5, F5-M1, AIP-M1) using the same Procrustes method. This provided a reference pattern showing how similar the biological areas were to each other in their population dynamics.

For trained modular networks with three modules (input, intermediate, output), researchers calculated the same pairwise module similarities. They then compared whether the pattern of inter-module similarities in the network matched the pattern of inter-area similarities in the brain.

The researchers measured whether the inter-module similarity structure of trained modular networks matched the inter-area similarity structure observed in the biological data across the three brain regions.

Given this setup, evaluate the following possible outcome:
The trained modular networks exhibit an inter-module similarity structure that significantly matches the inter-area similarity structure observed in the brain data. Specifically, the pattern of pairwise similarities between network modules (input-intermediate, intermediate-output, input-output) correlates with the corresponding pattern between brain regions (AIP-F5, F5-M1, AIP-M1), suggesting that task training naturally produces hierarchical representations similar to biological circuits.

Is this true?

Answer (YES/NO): YES